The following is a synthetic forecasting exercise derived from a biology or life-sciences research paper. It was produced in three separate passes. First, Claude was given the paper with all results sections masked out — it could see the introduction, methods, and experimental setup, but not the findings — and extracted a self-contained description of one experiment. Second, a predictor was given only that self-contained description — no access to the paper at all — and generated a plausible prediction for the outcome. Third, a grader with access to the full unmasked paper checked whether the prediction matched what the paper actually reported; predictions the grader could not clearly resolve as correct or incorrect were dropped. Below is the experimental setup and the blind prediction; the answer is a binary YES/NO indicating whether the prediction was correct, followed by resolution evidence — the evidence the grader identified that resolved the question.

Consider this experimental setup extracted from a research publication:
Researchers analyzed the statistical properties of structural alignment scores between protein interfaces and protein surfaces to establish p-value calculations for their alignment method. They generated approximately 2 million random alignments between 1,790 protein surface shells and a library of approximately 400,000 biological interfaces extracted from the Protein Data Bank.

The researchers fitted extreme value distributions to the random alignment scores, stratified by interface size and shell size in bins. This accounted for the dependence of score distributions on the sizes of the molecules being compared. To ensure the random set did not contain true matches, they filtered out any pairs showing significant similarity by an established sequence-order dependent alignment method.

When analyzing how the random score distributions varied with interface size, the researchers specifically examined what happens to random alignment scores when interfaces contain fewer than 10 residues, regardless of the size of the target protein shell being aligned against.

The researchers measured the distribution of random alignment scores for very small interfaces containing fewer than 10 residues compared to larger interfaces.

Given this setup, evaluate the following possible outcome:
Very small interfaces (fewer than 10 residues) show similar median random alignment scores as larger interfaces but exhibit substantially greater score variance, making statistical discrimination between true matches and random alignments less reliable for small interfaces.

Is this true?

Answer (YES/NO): NO